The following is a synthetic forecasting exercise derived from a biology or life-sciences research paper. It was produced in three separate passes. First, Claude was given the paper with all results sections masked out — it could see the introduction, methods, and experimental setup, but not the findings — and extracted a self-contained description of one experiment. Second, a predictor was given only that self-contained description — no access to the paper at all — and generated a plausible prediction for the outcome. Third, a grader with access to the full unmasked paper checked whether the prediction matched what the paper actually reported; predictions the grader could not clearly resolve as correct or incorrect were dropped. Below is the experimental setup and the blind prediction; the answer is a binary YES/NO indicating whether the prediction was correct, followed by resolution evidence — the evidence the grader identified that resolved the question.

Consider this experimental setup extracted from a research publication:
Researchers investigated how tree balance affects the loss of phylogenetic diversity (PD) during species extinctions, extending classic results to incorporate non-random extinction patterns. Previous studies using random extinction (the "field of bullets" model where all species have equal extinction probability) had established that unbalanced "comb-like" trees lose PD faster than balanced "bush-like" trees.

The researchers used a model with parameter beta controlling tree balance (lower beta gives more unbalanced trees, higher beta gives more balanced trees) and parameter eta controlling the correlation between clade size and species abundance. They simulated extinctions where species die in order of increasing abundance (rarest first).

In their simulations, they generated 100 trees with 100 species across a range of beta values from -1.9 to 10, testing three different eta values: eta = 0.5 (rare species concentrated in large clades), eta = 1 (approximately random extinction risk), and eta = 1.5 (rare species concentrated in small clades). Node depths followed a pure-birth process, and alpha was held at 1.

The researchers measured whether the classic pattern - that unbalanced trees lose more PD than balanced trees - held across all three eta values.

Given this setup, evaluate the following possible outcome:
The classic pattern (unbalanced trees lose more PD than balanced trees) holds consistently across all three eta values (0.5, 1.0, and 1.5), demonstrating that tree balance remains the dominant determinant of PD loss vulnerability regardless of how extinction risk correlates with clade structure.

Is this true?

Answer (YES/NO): NO